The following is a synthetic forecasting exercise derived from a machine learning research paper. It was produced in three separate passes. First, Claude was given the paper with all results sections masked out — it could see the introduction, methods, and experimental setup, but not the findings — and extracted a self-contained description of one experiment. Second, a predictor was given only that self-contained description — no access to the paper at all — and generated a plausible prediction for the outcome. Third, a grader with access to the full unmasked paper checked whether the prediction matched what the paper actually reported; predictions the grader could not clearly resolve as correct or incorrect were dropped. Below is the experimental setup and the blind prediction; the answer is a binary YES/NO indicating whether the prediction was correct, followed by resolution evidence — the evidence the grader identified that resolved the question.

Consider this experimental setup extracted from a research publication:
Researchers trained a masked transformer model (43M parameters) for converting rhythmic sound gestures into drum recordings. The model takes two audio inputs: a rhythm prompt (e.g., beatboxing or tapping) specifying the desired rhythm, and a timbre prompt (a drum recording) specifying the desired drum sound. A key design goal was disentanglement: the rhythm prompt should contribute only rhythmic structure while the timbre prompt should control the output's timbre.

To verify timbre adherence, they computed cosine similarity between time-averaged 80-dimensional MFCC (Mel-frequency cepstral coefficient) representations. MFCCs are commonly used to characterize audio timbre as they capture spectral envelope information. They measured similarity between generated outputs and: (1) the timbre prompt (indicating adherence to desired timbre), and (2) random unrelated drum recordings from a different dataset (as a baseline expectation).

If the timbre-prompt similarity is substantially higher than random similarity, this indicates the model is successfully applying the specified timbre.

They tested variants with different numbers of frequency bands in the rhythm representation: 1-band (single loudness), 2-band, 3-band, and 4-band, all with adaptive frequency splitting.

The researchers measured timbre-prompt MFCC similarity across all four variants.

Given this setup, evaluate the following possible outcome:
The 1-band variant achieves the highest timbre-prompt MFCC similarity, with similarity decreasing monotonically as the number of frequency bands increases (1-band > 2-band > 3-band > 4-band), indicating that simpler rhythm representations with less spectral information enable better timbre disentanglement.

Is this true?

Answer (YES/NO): NO